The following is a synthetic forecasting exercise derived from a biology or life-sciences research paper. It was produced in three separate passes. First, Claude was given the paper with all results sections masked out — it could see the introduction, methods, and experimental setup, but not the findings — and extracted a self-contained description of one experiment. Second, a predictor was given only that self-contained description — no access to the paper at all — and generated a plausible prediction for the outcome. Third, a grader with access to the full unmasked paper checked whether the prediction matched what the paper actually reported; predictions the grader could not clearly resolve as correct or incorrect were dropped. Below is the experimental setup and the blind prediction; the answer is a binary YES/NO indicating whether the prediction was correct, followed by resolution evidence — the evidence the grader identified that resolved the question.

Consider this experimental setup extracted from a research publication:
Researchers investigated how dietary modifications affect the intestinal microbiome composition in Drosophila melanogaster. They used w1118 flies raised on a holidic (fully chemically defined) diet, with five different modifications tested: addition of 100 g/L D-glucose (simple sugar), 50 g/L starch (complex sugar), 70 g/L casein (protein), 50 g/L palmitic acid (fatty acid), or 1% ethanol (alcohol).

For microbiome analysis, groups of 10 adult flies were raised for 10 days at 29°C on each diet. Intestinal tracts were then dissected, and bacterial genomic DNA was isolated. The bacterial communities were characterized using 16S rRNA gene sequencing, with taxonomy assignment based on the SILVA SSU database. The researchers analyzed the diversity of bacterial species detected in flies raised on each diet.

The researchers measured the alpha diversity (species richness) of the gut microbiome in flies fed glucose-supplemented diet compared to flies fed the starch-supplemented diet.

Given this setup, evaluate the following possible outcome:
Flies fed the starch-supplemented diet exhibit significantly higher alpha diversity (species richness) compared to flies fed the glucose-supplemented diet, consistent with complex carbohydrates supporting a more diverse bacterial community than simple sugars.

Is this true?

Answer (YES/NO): NO